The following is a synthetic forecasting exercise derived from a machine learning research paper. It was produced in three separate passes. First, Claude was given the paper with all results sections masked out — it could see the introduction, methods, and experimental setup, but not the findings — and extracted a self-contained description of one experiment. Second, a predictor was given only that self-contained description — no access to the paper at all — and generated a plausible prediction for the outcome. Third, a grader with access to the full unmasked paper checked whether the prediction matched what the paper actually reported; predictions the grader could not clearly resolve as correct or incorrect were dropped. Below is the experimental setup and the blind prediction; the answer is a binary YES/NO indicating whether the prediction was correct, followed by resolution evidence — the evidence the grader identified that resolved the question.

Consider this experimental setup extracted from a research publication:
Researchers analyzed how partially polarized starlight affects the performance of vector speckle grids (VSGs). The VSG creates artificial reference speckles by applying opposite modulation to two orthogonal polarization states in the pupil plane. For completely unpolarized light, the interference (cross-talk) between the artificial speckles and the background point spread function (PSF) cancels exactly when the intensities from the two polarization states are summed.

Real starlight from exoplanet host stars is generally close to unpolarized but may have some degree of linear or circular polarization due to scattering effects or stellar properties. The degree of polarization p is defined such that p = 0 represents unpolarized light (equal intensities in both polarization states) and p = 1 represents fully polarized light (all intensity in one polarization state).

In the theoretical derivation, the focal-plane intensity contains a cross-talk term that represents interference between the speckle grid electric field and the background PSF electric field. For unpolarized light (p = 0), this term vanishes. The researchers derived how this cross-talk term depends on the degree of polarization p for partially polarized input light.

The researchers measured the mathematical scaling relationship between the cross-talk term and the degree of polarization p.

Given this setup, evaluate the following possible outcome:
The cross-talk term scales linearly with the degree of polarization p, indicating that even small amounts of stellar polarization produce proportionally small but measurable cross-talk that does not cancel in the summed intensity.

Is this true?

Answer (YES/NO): YES